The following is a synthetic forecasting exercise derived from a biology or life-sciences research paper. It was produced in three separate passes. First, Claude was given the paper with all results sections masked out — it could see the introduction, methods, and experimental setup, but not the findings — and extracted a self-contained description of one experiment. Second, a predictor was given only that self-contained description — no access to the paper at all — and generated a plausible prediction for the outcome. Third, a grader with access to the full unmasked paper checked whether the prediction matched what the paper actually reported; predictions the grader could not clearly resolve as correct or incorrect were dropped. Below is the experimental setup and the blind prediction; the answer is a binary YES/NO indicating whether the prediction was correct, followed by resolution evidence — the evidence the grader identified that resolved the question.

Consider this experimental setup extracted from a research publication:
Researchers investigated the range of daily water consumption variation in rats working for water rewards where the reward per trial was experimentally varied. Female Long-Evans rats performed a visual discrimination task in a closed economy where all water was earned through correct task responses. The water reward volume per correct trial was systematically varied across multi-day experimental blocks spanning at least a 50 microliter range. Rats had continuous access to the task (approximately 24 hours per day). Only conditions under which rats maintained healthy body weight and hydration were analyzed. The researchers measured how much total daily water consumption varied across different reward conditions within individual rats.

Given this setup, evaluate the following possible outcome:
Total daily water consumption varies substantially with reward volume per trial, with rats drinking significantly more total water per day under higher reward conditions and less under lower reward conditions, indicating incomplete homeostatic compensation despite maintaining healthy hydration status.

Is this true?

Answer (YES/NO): YES